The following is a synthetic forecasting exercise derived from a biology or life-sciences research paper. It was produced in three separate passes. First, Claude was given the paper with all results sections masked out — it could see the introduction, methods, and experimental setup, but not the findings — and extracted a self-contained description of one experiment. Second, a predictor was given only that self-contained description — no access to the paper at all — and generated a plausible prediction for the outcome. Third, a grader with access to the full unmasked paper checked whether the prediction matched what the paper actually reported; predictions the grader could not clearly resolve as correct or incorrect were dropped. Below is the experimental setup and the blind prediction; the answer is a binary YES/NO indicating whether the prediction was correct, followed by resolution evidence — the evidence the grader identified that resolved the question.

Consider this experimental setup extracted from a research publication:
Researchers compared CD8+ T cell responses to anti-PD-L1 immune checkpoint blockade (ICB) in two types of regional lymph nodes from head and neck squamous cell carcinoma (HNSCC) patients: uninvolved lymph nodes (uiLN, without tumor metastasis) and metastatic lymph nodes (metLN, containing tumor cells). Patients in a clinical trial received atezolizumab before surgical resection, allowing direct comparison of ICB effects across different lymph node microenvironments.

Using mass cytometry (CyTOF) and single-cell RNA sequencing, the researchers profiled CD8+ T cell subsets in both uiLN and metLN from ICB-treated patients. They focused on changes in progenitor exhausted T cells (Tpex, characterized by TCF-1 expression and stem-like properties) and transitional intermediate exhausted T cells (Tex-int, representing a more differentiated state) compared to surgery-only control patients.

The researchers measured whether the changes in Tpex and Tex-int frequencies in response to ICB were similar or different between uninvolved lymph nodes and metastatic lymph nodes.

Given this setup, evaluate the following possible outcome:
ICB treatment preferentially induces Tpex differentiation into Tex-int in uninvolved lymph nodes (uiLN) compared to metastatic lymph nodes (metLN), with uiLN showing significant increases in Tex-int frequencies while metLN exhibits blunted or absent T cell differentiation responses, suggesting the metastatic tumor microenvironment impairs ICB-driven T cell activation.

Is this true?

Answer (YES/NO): YES